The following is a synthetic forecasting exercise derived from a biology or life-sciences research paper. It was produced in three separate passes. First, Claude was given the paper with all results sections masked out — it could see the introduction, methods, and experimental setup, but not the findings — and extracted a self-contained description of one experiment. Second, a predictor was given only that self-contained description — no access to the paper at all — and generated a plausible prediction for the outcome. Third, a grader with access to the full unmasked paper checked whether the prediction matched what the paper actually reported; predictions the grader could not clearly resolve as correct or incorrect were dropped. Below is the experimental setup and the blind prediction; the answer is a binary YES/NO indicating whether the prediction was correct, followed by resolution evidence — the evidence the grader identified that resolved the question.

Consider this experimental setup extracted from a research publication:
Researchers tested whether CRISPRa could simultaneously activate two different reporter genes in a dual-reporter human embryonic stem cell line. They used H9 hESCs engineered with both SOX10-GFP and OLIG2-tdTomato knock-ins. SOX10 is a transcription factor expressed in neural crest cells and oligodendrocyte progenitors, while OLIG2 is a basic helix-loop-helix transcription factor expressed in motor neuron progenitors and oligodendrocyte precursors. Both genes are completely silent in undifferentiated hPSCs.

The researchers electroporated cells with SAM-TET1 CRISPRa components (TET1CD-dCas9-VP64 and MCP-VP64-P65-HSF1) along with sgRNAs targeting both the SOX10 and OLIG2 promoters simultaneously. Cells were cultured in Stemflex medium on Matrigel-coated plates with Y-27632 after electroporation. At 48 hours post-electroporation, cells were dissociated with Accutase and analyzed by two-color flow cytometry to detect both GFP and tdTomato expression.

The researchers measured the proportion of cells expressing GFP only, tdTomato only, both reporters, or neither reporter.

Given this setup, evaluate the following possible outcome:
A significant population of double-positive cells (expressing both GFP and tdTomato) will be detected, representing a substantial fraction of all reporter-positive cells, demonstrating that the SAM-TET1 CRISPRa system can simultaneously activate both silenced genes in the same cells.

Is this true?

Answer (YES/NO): YES